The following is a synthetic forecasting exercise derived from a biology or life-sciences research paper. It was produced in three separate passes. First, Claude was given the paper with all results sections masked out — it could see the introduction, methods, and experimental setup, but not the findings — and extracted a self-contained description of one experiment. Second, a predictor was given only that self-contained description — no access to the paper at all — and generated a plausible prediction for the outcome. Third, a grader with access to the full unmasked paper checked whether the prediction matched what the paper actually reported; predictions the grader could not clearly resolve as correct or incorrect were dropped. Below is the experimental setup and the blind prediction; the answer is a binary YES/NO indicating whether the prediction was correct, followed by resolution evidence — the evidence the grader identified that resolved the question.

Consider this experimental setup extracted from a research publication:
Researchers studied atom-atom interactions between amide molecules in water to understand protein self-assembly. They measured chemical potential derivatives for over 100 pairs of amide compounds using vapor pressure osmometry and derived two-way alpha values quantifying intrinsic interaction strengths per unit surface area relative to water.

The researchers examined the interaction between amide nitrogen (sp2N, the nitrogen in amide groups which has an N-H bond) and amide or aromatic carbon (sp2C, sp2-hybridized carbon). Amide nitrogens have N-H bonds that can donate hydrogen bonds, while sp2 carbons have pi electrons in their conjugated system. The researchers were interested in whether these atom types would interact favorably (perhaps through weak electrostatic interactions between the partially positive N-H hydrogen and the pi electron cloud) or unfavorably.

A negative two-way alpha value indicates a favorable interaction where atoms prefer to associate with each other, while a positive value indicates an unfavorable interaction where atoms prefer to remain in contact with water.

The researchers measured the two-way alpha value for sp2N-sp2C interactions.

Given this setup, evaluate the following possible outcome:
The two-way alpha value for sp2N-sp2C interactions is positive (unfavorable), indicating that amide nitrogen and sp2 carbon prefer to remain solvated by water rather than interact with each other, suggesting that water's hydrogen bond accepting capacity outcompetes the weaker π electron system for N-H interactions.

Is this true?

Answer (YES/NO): YES